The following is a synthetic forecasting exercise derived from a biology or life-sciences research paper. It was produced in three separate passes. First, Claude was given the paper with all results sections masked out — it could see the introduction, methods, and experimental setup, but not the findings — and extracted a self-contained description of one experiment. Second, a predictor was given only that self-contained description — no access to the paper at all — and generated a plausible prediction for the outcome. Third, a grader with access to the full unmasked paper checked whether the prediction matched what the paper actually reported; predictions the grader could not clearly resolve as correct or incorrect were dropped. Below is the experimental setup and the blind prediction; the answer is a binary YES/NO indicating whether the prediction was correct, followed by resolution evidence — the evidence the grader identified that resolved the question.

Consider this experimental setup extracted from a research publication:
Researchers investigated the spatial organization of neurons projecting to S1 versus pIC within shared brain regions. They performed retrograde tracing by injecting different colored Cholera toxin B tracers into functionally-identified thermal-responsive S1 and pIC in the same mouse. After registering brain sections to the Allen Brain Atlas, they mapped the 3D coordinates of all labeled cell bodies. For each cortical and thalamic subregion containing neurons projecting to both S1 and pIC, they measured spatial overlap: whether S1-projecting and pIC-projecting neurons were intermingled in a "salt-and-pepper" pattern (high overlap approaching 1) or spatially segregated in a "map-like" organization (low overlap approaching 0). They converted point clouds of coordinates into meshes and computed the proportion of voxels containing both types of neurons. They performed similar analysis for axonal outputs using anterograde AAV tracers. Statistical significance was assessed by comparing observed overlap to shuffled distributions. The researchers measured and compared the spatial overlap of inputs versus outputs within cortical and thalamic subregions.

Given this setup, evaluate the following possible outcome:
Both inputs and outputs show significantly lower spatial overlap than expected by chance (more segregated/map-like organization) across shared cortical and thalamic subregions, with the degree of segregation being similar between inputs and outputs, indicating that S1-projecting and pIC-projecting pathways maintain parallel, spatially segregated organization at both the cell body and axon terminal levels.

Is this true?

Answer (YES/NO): NO